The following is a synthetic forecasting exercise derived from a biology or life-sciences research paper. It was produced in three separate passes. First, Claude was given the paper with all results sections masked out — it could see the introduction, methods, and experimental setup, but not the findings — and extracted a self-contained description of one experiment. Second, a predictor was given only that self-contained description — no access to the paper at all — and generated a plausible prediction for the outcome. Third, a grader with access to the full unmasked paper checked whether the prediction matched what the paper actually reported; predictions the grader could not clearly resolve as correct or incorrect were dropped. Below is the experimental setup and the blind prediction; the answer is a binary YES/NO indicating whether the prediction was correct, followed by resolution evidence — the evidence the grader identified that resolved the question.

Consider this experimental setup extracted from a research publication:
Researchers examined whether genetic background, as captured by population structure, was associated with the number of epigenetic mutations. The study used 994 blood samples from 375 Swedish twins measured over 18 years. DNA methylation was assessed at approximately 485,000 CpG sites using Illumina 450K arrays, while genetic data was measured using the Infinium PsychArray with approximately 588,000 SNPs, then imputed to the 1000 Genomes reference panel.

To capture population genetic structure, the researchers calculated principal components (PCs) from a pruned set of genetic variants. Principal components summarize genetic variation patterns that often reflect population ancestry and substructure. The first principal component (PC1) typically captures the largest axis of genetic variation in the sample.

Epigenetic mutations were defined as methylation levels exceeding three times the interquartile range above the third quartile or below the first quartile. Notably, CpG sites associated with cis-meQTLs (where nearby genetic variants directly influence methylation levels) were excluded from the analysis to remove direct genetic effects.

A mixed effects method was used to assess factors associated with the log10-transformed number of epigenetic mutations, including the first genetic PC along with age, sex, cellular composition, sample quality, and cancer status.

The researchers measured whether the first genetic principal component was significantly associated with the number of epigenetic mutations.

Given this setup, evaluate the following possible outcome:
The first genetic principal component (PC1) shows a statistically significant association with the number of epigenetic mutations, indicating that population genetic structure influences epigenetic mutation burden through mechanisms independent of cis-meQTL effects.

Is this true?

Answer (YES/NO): YES